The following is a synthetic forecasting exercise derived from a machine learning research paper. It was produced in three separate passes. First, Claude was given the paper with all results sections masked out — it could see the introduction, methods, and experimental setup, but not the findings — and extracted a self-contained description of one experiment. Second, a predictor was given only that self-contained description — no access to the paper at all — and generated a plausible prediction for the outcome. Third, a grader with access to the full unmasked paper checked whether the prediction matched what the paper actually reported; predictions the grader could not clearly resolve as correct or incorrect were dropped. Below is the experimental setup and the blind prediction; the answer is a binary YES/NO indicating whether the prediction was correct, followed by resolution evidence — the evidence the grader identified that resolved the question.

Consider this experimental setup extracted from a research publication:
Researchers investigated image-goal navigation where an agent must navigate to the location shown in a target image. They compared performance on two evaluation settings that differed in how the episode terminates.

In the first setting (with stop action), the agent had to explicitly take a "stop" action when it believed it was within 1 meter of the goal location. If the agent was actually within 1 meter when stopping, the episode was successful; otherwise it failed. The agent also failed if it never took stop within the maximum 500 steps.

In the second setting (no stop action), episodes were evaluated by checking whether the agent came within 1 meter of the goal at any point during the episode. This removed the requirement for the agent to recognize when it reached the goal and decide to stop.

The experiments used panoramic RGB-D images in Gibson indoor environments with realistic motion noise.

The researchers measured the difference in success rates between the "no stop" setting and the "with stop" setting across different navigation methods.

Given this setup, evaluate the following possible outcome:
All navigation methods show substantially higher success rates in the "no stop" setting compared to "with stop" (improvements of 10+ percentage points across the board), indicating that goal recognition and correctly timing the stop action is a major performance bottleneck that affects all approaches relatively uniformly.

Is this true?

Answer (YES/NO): NO